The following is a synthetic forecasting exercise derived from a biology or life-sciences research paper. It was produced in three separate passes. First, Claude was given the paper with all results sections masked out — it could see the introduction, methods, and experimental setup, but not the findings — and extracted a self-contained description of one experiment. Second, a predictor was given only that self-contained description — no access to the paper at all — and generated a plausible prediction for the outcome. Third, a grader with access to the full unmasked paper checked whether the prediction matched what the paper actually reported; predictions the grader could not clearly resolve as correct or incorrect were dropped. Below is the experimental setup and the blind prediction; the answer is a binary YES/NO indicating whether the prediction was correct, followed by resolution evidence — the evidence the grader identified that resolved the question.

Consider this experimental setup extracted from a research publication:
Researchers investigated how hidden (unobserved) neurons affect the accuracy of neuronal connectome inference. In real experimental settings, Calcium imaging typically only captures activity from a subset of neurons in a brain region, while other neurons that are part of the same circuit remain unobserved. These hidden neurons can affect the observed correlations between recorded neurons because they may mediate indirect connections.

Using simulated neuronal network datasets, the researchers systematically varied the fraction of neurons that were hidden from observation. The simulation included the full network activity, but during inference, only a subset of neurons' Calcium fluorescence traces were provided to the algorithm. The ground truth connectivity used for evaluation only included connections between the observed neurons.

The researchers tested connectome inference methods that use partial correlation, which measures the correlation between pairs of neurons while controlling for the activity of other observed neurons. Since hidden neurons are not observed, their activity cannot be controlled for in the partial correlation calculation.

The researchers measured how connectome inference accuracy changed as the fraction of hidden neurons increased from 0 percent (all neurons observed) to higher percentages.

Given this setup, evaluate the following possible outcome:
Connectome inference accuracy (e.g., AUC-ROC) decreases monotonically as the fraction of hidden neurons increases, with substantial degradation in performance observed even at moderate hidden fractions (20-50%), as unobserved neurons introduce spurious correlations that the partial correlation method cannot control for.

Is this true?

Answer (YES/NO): NO